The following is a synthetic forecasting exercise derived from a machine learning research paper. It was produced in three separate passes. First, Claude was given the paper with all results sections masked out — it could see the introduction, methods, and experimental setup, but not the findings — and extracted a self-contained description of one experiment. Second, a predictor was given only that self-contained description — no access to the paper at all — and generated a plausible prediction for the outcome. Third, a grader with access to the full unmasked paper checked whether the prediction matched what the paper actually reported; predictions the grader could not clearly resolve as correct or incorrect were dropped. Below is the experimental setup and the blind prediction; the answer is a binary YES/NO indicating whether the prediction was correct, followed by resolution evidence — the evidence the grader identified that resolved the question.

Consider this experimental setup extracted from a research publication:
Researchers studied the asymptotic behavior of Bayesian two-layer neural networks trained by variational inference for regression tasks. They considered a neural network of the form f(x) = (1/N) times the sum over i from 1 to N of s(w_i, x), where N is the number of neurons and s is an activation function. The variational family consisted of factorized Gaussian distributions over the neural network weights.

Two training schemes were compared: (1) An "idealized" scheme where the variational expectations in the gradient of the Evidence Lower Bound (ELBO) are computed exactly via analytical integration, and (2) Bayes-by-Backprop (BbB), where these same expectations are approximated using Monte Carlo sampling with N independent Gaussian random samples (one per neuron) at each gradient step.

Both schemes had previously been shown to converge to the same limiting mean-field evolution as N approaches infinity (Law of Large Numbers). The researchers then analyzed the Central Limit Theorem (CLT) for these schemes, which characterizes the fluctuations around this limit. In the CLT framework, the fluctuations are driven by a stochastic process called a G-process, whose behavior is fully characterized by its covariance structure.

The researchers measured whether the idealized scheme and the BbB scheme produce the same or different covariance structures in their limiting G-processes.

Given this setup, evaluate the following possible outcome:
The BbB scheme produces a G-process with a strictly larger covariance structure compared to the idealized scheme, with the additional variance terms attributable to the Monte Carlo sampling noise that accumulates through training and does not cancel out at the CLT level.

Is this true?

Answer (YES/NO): NO